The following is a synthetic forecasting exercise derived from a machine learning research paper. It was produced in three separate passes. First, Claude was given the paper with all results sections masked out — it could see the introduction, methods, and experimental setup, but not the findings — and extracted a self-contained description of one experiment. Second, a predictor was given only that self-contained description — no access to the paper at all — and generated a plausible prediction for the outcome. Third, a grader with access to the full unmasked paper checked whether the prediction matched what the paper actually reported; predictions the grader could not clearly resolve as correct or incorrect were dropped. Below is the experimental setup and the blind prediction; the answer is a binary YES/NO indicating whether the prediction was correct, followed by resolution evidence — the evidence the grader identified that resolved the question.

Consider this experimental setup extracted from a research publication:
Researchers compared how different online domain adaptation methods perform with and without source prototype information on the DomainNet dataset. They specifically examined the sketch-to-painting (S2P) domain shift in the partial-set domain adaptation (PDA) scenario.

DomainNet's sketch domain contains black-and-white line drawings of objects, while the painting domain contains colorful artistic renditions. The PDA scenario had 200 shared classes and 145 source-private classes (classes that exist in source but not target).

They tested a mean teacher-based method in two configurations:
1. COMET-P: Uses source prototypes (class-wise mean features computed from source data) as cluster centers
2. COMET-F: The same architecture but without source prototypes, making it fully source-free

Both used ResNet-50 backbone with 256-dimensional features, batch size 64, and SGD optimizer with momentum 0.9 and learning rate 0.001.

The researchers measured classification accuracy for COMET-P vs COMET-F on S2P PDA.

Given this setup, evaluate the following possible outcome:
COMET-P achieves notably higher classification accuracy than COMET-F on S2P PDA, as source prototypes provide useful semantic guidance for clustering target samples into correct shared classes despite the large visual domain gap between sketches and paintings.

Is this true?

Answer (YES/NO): YES